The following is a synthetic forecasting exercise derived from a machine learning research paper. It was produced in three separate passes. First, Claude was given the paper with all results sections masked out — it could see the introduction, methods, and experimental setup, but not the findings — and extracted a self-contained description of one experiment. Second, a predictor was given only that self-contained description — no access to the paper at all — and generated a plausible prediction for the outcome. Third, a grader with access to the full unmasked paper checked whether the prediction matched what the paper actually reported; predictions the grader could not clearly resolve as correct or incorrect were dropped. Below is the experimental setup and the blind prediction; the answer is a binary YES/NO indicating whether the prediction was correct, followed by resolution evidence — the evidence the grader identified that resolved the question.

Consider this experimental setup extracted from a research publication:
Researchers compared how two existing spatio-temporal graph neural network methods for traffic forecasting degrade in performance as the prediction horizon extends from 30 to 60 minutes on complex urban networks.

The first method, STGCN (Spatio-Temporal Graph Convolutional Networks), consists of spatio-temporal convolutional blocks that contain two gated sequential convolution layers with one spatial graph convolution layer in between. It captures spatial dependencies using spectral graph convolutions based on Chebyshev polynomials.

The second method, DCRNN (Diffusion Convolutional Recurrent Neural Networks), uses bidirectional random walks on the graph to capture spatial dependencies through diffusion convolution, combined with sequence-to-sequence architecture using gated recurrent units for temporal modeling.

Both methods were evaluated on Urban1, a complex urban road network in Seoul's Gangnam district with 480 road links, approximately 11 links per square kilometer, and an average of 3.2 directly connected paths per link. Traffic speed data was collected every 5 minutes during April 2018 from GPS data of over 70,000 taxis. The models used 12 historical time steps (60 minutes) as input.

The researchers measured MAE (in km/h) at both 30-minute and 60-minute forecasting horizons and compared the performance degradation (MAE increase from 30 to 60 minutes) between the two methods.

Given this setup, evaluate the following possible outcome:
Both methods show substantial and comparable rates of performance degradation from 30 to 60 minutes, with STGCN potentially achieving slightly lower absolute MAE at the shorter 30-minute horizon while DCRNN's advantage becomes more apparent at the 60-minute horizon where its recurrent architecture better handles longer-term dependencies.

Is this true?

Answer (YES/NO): NO